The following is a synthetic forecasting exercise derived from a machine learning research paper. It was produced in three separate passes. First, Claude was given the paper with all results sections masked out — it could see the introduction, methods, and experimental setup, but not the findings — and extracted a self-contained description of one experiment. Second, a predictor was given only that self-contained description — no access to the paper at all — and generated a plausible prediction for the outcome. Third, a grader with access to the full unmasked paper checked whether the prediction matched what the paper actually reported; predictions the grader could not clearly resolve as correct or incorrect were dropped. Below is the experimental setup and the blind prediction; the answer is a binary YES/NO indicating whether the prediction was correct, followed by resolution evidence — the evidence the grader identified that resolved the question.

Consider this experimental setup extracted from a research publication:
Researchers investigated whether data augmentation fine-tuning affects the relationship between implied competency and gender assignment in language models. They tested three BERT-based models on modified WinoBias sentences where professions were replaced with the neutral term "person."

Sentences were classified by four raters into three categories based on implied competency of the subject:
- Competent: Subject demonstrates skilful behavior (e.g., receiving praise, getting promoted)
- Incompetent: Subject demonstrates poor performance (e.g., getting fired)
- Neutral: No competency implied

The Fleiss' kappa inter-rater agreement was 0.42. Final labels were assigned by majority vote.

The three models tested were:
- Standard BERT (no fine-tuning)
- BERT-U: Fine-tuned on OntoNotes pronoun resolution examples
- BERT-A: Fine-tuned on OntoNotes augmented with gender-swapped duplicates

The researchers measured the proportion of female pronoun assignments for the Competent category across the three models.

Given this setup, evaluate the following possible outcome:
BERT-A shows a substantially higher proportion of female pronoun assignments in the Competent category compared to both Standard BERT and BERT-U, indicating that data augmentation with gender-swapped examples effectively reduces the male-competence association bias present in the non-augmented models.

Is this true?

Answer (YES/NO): NO